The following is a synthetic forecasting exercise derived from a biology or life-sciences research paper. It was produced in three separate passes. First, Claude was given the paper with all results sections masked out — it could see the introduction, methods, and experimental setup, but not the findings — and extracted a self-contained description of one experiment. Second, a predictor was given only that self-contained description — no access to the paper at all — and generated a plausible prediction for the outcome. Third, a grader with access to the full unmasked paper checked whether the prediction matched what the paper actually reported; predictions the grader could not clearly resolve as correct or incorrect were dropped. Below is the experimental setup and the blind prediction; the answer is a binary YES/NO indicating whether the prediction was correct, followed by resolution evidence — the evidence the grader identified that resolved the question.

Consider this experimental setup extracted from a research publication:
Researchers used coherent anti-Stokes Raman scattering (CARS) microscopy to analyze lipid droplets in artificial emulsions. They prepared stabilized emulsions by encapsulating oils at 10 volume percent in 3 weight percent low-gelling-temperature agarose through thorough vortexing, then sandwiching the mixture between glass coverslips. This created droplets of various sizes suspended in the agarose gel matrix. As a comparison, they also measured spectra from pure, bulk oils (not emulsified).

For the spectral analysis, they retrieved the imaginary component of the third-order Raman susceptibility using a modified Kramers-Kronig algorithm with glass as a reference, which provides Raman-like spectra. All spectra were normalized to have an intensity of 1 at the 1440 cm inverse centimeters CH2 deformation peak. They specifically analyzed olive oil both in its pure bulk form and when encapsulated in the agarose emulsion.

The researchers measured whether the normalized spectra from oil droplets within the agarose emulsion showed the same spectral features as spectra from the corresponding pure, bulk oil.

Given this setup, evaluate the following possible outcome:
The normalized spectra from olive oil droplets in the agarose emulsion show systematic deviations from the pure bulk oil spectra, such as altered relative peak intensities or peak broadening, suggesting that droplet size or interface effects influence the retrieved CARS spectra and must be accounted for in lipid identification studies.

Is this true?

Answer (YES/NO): YES